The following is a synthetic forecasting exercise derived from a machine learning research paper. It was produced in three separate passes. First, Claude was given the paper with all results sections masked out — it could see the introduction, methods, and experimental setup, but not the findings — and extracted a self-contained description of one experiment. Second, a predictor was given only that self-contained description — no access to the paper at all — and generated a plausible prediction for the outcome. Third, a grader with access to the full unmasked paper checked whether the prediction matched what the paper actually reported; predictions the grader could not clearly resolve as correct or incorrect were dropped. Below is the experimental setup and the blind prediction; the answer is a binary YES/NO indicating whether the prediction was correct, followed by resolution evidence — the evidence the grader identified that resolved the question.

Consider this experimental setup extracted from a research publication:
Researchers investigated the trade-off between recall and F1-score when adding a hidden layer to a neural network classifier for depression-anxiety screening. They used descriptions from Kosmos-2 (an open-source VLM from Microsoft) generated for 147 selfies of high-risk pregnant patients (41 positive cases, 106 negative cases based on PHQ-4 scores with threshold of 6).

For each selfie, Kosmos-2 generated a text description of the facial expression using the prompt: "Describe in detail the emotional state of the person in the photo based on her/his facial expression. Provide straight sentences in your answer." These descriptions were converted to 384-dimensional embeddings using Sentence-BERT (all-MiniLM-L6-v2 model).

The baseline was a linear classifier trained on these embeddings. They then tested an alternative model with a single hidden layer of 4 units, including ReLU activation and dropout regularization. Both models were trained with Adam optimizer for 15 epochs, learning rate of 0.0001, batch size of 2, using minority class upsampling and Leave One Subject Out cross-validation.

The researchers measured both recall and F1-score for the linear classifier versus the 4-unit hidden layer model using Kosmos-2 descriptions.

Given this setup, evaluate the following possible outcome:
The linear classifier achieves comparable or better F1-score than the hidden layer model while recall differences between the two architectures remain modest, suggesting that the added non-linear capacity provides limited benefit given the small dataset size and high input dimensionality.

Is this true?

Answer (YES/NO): NO